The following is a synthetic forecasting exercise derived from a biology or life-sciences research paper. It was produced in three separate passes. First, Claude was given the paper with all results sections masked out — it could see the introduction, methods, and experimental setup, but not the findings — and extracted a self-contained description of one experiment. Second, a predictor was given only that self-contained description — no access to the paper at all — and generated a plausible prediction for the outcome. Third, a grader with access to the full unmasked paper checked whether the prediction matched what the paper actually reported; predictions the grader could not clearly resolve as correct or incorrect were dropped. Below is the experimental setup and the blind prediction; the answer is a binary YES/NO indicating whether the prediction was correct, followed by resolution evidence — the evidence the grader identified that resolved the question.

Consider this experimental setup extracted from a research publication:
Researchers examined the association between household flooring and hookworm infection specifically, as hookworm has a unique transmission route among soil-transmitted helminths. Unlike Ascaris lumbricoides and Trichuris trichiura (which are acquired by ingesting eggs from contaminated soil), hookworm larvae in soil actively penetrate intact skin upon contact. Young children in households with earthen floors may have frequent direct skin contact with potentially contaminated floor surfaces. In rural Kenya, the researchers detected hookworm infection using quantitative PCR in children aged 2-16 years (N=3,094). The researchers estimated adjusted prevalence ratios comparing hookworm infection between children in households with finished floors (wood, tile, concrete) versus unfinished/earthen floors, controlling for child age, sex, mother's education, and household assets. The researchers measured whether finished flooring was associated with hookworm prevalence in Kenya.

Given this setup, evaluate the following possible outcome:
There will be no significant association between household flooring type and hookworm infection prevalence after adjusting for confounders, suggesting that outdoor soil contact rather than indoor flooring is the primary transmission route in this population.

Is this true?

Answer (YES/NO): YES